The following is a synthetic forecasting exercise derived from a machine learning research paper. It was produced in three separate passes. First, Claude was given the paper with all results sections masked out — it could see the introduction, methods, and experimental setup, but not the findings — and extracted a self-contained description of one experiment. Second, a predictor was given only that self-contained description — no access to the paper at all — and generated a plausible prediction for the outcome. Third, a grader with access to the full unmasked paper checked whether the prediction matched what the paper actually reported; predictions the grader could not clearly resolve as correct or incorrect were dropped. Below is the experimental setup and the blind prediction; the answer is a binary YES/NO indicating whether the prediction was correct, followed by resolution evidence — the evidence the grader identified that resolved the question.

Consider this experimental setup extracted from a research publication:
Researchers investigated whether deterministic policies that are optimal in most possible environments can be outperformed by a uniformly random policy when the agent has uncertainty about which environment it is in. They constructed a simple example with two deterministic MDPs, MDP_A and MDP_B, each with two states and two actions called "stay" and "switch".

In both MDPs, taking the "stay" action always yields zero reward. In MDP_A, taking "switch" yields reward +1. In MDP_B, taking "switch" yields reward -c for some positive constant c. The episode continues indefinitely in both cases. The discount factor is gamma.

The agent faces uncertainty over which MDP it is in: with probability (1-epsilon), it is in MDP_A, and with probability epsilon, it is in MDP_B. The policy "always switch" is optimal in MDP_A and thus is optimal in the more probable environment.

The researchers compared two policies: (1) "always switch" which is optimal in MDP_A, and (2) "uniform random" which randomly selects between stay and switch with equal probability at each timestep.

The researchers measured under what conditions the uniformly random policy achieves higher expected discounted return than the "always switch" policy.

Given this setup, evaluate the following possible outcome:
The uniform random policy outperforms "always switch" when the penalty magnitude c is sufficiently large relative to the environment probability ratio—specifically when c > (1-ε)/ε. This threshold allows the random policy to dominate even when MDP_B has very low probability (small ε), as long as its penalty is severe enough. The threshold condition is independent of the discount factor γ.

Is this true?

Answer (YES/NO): YES